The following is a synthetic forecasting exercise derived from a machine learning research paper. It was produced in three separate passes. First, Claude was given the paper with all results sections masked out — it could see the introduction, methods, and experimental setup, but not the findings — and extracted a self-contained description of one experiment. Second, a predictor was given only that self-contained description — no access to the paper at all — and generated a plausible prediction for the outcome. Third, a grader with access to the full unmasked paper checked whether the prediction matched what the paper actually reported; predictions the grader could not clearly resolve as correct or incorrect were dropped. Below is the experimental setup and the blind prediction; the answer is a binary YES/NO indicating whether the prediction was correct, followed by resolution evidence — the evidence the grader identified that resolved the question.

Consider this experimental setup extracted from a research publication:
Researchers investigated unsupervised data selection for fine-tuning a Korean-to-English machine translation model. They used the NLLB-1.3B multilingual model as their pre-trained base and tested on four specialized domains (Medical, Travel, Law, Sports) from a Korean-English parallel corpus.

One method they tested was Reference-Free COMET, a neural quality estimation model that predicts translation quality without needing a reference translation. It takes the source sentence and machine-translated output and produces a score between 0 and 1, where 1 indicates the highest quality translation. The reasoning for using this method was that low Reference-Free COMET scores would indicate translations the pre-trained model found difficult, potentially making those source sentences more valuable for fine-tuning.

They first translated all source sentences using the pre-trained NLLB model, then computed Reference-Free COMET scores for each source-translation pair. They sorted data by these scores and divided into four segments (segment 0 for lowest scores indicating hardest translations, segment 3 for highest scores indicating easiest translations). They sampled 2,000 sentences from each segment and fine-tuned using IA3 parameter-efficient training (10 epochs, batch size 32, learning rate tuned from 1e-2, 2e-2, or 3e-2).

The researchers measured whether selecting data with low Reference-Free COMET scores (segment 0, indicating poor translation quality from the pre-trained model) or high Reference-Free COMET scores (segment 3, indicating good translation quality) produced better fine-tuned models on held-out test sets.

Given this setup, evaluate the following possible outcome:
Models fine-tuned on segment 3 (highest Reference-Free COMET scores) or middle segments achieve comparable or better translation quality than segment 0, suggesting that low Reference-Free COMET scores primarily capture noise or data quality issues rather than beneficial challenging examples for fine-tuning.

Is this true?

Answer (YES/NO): NO